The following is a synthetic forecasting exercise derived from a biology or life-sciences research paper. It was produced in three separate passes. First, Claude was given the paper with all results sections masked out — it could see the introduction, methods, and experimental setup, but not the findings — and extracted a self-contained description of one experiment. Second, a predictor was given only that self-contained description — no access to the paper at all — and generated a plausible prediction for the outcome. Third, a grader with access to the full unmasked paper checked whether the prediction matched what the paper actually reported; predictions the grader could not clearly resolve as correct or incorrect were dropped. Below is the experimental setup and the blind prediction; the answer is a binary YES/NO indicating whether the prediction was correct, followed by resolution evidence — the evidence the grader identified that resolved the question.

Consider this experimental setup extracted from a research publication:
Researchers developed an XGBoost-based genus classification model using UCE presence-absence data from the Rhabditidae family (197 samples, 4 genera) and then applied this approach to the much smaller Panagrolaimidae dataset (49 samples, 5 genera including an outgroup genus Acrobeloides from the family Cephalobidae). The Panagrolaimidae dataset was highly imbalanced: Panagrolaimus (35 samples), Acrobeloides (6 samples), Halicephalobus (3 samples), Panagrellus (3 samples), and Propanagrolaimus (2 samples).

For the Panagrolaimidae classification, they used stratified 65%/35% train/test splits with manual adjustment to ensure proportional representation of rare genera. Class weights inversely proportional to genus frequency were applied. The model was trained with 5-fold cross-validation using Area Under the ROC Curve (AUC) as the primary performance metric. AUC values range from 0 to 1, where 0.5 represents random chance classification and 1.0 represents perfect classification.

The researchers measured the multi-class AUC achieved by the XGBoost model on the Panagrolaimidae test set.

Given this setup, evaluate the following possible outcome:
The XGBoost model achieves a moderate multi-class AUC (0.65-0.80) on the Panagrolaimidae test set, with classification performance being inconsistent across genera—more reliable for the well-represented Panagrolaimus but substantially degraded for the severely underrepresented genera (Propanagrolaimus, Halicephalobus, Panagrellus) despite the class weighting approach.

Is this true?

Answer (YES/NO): NO